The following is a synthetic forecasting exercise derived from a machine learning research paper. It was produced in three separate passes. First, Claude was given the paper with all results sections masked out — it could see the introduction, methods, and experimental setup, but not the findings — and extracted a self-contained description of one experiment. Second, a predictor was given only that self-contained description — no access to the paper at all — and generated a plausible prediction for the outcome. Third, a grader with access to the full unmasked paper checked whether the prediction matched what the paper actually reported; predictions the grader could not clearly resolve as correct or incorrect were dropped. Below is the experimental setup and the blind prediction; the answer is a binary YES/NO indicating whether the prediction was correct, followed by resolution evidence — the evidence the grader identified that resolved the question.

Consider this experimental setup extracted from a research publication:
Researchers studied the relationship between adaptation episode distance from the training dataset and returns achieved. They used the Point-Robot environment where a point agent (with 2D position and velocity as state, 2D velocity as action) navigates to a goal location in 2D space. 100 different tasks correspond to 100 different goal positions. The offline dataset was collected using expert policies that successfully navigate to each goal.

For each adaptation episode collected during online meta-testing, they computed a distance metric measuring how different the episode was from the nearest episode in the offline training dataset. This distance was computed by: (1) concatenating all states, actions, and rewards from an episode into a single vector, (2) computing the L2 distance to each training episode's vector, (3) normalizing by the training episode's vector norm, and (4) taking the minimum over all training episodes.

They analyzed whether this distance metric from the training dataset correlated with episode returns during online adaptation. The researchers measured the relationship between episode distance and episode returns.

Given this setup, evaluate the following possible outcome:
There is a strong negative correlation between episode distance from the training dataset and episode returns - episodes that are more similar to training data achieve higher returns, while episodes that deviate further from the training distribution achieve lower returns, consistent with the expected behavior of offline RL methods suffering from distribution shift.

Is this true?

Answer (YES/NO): YES